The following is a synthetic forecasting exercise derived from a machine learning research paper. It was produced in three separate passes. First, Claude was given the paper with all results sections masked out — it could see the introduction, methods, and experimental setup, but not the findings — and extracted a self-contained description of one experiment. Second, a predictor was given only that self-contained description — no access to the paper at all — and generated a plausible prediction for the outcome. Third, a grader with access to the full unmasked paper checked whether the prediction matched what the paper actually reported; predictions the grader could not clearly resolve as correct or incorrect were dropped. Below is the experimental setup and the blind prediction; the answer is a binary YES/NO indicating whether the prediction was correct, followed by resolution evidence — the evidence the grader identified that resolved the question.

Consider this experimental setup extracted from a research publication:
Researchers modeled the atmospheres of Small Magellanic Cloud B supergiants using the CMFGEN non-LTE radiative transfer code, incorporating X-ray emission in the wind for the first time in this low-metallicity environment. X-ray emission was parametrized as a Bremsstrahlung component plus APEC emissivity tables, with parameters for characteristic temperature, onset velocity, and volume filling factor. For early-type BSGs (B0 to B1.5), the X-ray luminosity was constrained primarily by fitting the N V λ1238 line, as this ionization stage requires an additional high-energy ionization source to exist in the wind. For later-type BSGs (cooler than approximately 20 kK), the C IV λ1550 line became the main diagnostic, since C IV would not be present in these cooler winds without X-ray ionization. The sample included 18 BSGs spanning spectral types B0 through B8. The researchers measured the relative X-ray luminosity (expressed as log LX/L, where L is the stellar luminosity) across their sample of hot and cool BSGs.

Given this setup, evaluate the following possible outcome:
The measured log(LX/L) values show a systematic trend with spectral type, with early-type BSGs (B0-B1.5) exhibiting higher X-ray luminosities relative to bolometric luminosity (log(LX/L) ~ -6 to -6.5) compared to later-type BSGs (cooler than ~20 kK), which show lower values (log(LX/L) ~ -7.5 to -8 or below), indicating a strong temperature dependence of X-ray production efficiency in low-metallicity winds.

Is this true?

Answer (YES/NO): NO